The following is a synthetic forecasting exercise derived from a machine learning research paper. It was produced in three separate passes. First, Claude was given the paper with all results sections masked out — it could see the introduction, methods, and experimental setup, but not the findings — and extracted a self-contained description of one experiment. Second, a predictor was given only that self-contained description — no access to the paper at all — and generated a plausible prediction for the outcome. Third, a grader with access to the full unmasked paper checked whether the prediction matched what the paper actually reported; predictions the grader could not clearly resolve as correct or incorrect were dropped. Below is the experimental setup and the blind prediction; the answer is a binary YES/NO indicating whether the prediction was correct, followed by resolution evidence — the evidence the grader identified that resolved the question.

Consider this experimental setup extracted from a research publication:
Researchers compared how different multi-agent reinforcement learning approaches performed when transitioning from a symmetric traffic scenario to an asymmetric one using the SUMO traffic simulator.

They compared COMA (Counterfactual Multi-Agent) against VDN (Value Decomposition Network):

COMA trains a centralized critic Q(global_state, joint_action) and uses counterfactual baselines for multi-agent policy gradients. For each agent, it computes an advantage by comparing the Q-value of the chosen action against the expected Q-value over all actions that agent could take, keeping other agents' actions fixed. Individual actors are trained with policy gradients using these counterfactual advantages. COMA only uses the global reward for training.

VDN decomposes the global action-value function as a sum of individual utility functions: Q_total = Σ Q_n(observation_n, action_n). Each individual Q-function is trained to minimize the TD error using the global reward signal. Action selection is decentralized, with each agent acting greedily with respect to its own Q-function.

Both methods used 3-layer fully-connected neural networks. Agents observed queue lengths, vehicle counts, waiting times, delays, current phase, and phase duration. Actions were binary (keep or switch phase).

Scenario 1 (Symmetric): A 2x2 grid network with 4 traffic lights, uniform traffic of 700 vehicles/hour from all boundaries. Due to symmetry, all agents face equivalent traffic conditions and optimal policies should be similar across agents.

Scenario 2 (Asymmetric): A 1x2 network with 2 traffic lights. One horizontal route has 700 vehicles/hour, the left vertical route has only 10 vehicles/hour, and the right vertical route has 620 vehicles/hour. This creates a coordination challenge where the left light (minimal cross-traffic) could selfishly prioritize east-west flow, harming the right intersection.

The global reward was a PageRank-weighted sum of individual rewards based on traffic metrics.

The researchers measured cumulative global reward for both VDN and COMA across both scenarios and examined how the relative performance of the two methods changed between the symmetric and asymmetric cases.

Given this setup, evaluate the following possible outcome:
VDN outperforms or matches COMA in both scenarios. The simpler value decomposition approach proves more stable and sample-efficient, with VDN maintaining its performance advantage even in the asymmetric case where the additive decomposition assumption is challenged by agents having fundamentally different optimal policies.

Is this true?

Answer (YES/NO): NO